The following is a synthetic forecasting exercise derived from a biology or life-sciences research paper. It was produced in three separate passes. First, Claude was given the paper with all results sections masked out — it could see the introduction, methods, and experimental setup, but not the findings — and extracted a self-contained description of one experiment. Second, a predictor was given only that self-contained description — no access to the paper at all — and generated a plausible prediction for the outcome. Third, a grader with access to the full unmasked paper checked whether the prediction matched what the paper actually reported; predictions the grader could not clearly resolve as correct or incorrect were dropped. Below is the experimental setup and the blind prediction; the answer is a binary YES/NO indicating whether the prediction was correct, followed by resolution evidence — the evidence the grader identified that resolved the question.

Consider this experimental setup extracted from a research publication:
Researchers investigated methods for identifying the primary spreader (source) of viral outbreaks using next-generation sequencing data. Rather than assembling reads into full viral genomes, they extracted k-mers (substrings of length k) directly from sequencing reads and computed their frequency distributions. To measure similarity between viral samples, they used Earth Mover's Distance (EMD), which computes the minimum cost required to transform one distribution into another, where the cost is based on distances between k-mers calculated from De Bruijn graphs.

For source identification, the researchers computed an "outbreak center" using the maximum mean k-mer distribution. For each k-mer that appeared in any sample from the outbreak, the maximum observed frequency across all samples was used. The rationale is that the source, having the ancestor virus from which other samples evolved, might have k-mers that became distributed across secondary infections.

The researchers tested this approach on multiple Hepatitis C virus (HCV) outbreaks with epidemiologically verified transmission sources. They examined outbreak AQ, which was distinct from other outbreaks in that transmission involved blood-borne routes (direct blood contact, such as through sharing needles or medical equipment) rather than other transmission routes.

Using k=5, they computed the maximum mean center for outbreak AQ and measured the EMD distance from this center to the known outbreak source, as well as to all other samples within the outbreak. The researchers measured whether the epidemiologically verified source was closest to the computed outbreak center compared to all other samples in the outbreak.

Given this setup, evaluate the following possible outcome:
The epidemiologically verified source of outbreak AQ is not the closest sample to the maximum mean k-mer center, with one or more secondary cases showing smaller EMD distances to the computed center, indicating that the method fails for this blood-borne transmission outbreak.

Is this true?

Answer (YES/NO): YES